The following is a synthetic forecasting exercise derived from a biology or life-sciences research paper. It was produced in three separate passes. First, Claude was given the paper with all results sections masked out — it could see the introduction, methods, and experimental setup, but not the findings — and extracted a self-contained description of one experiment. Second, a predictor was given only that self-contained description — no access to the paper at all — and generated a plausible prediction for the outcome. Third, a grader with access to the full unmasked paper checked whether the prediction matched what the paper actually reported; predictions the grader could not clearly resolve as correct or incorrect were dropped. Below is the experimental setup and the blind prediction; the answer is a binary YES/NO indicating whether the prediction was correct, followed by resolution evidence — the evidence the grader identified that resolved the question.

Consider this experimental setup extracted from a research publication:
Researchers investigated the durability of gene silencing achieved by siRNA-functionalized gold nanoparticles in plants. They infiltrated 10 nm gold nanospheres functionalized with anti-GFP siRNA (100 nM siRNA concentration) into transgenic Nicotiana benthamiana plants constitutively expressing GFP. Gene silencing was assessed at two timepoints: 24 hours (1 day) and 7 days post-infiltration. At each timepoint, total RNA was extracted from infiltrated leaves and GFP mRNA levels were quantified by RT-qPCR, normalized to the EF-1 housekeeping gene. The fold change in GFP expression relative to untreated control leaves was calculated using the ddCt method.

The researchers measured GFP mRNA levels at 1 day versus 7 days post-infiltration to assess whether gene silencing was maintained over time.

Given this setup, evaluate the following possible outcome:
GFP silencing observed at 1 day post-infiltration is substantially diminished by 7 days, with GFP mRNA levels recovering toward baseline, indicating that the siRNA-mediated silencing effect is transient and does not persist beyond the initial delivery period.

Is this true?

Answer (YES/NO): YES